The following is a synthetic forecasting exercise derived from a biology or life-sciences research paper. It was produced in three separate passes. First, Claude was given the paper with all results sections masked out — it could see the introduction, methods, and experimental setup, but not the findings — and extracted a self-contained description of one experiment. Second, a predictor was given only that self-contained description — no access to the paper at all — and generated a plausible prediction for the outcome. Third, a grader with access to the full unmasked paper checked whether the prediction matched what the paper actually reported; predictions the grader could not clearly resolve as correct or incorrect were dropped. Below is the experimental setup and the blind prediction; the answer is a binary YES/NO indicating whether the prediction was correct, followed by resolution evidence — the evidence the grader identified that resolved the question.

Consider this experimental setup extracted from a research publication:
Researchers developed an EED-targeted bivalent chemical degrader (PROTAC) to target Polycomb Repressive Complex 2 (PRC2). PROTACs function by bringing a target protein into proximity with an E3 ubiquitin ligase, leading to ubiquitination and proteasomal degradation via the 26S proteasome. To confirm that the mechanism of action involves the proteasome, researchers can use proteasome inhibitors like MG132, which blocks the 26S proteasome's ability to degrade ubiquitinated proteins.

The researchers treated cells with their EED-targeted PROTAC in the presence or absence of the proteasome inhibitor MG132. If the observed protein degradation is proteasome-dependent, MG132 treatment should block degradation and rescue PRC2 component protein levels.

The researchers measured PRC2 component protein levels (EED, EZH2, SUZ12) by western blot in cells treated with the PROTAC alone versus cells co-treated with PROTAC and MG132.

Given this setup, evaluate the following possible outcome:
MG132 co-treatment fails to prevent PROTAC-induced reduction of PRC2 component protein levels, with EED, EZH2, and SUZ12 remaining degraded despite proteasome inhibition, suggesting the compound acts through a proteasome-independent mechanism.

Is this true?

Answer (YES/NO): NO